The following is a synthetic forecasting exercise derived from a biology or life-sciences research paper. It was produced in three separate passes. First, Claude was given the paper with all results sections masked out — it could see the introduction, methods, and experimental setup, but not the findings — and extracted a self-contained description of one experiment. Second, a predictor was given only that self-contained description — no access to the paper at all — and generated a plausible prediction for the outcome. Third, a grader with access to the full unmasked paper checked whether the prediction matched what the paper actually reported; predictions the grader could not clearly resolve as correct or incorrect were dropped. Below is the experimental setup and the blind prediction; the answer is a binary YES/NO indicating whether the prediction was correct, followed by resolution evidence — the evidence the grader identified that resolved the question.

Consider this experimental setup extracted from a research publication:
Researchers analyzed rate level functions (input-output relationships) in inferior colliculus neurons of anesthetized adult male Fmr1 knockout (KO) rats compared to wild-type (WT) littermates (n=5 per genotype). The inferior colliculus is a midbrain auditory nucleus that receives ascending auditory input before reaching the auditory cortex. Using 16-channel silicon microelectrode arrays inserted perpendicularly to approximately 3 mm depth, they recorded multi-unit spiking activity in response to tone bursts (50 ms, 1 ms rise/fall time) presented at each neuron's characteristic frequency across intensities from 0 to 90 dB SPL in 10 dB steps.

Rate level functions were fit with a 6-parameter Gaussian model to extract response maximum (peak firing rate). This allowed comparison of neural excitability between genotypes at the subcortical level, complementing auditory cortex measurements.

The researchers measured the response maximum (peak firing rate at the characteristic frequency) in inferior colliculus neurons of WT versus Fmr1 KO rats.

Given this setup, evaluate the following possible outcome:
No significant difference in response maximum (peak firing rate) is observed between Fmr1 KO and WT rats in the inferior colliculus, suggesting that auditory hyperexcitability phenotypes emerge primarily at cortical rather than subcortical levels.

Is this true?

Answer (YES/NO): YES